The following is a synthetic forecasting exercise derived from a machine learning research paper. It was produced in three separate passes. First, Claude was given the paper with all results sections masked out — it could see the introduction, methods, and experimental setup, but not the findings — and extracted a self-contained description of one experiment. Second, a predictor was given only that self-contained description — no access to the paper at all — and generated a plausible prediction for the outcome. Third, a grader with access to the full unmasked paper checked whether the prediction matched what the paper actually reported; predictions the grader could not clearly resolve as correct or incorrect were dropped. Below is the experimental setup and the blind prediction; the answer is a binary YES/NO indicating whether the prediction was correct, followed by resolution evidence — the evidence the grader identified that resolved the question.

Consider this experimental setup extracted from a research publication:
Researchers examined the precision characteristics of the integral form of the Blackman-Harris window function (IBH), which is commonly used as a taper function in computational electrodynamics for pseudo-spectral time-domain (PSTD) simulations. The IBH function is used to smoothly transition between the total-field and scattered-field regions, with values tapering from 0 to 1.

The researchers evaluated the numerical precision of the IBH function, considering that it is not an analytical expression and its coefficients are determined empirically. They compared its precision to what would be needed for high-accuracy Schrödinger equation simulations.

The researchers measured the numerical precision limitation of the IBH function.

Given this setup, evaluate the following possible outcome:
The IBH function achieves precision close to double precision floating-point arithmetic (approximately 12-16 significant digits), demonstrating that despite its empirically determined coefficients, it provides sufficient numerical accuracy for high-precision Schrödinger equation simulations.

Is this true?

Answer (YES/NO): NO